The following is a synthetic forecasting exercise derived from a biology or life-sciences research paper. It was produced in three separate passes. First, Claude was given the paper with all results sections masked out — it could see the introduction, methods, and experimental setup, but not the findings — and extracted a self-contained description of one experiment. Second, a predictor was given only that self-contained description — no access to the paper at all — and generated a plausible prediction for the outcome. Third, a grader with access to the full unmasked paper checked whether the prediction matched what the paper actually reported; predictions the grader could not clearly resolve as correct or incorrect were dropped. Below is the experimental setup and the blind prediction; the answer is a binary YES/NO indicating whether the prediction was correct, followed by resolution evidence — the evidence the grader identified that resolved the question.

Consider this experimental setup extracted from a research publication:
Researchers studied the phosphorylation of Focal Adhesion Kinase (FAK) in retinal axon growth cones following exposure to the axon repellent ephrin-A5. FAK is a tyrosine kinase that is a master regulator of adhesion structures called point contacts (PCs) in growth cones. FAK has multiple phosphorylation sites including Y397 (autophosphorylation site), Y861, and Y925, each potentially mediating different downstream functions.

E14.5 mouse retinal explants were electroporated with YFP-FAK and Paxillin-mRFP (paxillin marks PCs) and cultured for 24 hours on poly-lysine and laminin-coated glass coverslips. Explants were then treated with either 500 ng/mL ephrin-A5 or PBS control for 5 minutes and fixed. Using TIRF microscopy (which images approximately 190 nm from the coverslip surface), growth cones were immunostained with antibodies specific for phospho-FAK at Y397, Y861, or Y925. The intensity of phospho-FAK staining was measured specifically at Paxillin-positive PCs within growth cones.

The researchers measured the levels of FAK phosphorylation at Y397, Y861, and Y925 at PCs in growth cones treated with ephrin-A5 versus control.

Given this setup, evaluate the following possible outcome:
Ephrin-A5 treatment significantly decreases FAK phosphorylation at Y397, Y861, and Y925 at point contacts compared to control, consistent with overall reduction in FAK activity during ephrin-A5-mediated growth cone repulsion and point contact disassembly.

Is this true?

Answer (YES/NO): YES